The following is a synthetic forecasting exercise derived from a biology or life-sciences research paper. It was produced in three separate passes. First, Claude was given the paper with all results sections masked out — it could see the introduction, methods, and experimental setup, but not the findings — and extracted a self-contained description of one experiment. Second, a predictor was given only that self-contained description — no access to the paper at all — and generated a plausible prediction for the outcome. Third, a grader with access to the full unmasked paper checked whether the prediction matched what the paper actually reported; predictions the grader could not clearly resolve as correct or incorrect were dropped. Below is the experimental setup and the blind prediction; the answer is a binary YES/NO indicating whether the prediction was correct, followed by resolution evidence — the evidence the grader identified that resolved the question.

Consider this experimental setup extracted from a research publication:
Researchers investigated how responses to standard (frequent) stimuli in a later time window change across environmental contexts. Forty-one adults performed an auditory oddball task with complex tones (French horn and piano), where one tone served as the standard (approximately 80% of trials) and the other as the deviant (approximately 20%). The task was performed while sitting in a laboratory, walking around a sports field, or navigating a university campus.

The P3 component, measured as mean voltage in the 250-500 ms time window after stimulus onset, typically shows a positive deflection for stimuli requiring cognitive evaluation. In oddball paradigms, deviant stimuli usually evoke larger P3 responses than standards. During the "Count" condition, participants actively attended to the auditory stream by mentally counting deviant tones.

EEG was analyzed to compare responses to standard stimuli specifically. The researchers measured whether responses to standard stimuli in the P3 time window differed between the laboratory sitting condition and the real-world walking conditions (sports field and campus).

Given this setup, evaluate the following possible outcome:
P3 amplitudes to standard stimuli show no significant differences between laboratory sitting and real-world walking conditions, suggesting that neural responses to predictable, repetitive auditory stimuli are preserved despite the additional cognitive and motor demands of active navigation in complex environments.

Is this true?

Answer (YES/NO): NO